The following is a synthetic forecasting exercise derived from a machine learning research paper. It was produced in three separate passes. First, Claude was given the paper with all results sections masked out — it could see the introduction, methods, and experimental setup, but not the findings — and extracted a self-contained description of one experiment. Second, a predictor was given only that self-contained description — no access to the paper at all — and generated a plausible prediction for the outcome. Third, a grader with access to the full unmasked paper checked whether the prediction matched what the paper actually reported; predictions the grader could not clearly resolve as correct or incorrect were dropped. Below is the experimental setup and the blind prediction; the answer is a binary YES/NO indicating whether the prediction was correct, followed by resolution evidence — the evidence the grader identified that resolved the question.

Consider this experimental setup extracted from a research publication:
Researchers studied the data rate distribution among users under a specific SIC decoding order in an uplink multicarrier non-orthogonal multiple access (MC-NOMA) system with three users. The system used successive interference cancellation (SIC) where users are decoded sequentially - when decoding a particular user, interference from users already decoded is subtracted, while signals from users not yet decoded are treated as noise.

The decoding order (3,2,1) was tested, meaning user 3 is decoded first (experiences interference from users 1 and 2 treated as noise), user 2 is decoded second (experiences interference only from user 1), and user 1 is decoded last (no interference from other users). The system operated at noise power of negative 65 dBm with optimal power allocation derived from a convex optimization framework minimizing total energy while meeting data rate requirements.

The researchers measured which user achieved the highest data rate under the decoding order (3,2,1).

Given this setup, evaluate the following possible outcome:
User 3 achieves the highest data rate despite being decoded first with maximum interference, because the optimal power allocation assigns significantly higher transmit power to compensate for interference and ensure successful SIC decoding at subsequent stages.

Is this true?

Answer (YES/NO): YES